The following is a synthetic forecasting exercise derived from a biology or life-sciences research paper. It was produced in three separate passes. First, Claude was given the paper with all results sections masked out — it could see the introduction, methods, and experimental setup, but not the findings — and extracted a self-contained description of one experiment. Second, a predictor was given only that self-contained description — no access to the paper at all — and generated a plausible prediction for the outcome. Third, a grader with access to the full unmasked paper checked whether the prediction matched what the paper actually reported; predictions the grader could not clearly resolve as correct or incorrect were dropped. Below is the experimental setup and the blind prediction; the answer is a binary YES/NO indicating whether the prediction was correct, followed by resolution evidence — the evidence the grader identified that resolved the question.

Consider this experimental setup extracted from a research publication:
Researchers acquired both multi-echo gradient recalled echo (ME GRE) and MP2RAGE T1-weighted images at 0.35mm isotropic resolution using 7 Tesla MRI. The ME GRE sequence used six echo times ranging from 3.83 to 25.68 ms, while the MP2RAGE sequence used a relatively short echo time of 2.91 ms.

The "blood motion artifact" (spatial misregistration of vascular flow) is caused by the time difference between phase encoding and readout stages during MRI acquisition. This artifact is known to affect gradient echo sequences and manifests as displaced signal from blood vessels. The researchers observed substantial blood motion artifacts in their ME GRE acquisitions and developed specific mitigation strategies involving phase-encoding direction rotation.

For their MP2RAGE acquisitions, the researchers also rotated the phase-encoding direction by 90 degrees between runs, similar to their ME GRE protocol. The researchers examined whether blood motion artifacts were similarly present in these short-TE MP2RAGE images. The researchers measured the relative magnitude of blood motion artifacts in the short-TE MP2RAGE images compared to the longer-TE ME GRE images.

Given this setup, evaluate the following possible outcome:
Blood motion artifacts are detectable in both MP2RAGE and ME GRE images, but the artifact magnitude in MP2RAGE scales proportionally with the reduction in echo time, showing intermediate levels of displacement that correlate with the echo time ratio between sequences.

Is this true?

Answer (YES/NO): NO